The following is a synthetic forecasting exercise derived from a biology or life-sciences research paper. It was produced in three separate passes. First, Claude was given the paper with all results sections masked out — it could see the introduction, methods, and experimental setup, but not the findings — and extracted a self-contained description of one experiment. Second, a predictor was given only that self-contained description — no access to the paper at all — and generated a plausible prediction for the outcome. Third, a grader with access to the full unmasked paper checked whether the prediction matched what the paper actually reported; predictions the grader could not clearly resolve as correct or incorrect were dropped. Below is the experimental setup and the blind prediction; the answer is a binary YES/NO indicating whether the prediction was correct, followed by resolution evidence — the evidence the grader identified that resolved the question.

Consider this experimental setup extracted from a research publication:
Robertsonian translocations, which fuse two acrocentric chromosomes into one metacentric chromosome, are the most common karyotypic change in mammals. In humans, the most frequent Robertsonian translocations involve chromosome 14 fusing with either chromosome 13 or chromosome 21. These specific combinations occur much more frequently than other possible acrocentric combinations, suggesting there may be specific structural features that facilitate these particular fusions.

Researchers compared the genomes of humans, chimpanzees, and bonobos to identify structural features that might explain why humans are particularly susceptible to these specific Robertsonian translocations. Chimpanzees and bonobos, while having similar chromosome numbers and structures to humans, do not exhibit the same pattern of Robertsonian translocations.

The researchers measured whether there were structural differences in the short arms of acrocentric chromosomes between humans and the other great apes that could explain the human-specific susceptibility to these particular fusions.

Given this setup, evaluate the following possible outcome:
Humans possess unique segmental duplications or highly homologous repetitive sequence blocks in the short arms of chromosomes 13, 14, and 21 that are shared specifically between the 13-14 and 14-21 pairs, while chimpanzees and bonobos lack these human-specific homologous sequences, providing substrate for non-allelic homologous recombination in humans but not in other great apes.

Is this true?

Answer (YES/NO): NO